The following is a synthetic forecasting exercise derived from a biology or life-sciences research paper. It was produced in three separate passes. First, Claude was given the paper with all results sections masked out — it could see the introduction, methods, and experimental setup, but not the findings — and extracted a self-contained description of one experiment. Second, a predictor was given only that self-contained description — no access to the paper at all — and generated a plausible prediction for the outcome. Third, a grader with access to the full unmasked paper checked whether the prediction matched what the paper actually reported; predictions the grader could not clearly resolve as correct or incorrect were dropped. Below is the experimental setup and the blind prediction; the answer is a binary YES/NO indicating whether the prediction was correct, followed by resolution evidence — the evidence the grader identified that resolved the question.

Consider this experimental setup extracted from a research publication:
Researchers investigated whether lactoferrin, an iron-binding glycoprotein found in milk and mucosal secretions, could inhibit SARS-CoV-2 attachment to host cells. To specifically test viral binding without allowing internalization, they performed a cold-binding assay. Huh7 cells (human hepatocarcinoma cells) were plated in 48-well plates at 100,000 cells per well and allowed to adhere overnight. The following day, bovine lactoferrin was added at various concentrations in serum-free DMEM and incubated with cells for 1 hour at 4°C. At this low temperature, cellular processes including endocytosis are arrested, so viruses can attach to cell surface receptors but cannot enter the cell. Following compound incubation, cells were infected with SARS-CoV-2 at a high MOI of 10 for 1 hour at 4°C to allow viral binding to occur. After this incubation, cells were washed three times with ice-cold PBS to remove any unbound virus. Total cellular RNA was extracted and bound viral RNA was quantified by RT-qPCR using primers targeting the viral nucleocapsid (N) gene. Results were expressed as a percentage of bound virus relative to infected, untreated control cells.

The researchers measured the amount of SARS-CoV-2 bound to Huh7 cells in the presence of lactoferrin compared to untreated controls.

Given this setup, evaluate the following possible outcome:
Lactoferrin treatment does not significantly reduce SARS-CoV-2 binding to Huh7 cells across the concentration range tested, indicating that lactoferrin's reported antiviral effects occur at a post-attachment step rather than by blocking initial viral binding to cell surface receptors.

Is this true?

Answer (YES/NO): NO